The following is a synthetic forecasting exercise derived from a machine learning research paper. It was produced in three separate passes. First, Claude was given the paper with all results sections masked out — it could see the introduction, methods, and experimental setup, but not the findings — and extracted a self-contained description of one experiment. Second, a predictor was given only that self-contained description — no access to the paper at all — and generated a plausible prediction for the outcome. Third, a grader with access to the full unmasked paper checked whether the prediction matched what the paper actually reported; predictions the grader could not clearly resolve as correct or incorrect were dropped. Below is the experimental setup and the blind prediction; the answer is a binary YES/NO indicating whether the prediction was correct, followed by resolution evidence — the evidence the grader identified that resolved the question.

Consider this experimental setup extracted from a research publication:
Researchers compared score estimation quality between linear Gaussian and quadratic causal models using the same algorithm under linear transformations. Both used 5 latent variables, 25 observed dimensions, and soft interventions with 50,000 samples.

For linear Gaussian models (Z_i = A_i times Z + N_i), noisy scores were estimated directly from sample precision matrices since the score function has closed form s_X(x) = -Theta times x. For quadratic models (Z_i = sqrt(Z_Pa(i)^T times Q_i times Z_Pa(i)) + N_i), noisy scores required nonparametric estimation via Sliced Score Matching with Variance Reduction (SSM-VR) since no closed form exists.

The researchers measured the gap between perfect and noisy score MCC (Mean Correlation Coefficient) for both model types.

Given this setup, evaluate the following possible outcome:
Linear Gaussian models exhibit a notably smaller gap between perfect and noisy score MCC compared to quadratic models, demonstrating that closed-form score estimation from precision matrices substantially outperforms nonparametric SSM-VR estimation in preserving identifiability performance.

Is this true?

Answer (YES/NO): YES